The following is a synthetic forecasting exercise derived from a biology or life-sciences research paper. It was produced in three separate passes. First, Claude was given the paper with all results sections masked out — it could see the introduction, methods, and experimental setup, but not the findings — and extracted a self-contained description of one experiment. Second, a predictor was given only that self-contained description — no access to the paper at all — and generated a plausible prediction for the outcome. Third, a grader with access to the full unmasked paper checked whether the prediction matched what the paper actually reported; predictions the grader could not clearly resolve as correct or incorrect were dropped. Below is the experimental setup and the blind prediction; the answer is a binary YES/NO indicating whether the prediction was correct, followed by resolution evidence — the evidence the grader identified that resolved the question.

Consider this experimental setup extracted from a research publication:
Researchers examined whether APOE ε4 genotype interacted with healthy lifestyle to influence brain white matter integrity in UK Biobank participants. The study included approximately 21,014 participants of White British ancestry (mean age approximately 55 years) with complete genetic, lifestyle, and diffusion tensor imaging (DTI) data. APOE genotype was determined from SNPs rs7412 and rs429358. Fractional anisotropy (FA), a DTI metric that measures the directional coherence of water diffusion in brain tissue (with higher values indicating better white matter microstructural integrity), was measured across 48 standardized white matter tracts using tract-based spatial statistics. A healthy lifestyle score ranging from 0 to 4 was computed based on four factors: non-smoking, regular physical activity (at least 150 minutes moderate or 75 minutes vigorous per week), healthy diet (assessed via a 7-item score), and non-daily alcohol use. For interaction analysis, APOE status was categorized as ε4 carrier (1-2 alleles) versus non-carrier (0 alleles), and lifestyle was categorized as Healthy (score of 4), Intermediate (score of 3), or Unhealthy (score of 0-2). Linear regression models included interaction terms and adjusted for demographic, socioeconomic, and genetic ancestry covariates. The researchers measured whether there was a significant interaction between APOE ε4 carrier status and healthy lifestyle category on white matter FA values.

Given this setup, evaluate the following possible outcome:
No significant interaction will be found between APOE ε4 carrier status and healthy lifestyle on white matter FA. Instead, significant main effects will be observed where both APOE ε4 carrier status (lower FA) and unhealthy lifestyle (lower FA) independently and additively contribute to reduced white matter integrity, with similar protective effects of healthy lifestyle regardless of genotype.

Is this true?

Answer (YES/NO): YES